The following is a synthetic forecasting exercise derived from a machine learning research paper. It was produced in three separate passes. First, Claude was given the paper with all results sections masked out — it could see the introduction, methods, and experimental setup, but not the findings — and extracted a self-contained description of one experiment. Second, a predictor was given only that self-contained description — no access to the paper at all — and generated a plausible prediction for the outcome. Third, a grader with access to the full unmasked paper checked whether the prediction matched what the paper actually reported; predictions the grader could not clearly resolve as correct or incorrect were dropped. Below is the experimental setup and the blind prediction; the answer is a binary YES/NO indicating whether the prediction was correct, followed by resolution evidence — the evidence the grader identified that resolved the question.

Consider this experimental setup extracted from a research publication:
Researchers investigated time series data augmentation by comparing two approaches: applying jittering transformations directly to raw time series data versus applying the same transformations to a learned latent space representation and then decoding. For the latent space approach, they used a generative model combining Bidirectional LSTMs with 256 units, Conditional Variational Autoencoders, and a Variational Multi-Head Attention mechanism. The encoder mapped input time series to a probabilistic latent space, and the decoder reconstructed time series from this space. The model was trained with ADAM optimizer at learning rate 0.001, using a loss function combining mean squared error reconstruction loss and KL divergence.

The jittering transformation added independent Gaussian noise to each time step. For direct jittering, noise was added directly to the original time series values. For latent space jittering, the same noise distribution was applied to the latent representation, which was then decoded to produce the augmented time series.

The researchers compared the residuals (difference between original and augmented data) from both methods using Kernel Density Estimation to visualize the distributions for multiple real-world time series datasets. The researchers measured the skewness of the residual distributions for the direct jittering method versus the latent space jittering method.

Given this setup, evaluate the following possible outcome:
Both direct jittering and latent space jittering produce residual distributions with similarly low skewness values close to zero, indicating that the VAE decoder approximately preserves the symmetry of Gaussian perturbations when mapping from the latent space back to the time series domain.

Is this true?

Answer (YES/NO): NO